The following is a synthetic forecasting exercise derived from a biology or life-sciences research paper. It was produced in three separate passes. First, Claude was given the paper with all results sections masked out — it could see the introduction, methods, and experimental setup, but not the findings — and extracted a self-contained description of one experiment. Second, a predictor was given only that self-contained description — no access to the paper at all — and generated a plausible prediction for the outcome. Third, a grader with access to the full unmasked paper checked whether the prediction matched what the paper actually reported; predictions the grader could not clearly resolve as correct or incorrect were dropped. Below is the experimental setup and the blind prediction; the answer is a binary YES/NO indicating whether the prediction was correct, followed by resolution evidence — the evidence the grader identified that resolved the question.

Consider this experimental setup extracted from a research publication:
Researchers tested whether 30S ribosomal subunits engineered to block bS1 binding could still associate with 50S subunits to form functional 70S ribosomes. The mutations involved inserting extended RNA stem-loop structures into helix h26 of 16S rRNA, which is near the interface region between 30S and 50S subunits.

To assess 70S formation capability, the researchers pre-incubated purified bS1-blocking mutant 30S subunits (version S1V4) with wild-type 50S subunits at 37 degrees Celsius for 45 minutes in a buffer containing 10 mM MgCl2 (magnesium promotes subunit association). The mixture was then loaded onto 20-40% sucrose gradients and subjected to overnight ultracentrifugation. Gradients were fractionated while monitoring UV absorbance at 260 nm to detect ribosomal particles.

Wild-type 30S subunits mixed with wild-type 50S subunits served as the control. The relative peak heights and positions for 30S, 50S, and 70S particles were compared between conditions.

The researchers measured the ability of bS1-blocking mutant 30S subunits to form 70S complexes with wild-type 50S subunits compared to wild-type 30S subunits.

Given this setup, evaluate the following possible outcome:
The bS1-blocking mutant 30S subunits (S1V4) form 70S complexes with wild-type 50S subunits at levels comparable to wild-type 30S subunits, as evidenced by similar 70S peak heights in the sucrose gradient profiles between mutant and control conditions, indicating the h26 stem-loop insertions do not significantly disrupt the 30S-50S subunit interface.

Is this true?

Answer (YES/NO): YES